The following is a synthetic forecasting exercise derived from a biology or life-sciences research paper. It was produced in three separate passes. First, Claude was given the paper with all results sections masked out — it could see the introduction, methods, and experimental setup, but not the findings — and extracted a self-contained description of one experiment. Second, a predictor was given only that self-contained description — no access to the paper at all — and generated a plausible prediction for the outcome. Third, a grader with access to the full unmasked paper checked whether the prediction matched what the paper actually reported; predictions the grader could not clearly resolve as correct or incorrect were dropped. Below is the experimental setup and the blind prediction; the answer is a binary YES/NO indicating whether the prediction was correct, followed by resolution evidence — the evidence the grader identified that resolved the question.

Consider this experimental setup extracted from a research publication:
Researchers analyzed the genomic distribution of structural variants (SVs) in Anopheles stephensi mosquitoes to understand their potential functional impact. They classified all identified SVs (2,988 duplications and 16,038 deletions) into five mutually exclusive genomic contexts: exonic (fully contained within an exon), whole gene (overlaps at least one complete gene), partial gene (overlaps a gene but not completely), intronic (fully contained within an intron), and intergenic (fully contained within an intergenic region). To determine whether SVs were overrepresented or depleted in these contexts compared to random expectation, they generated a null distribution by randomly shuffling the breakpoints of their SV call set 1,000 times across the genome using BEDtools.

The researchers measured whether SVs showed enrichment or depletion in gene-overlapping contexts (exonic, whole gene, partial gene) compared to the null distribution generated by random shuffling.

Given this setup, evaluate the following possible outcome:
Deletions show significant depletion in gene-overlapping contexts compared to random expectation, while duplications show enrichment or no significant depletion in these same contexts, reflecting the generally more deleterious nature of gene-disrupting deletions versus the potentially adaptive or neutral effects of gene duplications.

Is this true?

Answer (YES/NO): NO